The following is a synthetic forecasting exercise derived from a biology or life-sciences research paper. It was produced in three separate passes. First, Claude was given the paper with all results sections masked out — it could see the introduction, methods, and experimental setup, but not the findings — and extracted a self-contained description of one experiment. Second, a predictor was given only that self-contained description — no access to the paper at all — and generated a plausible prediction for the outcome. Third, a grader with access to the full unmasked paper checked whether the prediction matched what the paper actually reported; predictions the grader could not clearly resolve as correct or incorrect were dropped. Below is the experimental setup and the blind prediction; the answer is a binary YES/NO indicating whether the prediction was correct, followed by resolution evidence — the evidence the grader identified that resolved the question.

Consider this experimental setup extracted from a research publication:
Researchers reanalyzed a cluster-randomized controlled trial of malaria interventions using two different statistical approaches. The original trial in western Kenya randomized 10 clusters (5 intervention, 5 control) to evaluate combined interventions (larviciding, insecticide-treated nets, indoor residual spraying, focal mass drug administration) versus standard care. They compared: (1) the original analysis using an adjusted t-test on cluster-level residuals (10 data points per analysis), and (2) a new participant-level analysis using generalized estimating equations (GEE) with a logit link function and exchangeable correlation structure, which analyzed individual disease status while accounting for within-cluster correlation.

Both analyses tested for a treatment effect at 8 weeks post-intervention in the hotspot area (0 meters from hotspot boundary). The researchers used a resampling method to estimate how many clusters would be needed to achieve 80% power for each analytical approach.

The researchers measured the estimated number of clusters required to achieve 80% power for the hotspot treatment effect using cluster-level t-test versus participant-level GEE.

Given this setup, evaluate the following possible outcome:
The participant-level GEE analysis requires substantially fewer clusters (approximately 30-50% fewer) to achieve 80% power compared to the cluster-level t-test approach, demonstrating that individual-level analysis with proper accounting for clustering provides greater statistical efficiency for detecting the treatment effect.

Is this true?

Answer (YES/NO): YES